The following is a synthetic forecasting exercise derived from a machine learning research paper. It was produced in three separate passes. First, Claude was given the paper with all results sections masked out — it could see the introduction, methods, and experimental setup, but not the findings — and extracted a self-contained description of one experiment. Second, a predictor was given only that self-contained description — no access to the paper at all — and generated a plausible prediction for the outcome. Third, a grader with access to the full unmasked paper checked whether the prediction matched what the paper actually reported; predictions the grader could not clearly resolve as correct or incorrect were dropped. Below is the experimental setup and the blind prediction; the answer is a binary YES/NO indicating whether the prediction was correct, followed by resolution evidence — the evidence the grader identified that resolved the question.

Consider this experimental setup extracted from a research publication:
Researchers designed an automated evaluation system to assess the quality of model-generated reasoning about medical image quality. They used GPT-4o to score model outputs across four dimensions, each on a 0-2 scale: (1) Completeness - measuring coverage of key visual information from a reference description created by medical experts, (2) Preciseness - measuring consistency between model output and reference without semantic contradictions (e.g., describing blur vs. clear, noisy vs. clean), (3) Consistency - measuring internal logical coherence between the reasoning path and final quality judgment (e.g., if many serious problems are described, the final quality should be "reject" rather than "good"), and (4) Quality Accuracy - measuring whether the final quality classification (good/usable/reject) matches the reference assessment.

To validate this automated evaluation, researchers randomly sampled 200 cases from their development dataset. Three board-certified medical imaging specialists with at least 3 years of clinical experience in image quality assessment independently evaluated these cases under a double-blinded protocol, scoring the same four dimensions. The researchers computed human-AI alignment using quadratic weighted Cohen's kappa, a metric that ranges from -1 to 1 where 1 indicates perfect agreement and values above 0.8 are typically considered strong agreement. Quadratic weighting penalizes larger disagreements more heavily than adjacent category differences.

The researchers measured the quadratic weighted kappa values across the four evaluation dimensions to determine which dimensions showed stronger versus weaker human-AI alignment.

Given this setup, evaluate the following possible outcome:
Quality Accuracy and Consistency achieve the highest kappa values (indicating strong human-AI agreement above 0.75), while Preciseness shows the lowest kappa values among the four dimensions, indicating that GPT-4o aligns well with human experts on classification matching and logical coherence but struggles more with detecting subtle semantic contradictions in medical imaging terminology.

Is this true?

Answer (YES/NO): NO